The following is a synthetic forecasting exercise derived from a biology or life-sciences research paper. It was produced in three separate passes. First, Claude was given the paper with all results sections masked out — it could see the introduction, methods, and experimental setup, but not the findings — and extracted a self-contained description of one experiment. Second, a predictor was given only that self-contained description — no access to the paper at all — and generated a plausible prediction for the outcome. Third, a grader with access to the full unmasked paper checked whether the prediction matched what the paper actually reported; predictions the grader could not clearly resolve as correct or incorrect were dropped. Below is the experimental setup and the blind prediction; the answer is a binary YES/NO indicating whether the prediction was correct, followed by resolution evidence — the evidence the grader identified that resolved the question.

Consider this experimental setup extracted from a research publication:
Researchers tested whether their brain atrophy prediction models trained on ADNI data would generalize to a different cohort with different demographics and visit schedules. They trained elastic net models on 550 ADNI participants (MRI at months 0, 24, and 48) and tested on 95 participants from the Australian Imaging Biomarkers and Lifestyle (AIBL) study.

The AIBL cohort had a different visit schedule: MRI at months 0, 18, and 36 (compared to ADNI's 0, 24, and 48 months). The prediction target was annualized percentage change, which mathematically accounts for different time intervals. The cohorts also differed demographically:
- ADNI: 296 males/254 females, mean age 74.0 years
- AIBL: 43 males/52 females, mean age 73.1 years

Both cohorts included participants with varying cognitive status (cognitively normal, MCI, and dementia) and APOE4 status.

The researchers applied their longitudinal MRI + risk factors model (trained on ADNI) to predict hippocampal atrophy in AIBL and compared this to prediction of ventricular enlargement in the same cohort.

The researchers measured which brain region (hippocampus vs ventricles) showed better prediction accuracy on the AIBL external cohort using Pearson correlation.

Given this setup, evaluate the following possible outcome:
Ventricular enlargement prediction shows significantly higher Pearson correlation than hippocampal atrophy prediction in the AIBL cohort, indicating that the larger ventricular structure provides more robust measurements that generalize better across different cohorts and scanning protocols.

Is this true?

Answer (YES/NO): NO